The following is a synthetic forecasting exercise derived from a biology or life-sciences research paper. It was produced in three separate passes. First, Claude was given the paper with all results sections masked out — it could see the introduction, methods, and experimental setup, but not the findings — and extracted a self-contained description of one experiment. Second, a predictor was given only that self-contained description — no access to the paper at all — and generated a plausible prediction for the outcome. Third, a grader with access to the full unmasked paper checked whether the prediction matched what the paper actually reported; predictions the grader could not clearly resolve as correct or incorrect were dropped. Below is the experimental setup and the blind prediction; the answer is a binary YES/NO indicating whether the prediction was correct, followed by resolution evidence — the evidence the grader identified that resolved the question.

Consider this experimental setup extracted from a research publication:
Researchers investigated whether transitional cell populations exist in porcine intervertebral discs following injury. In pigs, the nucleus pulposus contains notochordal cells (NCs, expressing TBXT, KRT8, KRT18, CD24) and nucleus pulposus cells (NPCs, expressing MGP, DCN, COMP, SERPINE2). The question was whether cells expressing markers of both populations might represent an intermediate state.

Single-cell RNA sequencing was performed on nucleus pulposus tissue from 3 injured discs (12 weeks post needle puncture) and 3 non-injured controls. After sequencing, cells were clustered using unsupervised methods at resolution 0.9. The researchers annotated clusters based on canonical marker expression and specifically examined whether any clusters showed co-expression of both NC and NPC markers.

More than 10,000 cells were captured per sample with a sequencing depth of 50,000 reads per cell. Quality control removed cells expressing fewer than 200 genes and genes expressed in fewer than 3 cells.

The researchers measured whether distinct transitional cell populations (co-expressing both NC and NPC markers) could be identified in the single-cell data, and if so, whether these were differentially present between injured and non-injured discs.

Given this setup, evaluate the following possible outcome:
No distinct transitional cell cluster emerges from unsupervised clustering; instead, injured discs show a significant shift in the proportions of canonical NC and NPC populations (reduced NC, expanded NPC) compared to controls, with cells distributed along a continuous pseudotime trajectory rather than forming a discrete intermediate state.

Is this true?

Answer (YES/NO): NO